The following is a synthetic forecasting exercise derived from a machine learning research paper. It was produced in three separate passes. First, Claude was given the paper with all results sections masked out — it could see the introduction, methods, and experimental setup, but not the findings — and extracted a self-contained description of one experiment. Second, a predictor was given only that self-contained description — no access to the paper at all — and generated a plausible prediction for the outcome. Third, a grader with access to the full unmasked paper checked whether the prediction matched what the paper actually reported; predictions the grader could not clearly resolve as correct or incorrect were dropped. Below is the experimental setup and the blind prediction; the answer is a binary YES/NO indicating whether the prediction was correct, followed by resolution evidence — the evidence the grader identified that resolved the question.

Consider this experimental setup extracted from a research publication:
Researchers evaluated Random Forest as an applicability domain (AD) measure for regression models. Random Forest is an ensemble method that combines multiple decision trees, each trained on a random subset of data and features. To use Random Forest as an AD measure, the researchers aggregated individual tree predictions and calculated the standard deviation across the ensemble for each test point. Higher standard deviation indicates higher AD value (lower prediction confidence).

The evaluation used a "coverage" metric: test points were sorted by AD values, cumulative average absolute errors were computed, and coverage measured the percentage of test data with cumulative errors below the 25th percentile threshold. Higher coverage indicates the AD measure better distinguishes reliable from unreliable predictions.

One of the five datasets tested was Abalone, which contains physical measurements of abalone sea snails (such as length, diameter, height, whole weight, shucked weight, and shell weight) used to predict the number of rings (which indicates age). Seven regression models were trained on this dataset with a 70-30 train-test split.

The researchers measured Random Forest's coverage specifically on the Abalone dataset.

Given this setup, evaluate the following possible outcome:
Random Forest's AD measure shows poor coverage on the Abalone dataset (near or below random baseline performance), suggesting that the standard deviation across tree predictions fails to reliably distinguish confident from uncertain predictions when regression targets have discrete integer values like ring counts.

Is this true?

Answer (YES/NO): YES